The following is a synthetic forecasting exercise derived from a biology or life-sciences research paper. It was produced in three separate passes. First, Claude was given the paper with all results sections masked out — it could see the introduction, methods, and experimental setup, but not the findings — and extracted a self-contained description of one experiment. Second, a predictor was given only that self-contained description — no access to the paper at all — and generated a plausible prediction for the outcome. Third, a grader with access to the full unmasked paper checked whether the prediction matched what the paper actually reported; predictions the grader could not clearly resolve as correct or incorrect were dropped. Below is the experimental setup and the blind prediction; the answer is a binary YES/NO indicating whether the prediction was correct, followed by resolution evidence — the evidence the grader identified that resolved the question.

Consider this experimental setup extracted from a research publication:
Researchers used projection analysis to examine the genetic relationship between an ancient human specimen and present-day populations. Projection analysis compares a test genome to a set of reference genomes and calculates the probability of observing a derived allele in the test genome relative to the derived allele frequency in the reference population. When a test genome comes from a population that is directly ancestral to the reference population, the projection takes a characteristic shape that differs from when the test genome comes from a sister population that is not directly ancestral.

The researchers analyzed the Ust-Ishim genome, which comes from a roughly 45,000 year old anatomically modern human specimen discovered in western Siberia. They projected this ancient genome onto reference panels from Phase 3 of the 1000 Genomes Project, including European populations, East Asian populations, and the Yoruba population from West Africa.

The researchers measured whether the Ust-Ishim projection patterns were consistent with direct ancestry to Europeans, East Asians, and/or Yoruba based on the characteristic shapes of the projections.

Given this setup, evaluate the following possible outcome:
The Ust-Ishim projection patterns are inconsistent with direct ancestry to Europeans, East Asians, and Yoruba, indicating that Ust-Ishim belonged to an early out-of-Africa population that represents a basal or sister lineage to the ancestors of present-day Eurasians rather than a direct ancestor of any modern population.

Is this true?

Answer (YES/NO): NO